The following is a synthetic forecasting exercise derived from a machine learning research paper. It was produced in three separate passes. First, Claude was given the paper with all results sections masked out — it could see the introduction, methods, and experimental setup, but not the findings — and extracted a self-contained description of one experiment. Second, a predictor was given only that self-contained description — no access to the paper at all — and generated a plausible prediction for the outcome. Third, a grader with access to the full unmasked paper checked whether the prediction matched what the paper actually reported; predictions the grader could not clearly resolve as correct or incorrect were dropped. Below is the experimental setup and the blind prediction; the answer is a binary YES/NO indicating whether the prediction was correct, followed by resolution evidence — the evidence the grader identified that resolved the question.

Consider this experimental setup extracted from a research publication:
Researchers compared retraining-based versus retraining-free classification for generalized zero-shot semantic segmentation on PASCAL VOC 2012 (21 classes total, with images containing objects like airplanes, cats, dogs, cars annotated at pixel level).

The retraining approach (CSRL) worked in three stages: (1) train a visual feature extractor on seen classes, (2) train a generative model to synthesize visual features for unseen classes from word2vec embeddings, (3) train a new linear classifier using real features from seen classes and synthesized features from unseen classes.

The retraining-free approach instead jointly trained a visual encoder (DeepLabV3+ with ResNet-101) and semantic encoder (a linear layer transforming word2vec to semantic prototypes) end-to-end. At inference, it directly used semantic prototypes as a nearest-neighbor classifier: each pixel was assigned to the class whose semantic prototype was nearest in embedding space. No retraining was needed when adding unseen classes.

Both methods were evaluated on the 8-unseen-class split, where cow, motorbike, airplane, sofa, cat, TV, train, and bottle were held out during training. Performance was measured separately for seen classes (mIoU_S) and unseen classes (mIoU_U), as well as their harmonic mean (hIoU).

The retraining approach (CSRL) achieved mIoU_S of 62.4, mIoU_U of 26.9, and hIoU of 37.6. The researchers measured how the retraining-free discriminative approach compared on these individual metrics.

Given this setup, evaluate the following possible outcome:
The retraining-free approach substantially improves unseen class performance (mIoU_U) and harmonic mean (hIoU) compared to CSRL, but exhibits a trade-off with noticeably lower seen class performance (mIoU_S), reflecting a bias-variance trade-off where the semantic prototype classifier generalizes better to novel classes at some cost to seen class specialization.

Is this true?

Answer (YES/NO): NO